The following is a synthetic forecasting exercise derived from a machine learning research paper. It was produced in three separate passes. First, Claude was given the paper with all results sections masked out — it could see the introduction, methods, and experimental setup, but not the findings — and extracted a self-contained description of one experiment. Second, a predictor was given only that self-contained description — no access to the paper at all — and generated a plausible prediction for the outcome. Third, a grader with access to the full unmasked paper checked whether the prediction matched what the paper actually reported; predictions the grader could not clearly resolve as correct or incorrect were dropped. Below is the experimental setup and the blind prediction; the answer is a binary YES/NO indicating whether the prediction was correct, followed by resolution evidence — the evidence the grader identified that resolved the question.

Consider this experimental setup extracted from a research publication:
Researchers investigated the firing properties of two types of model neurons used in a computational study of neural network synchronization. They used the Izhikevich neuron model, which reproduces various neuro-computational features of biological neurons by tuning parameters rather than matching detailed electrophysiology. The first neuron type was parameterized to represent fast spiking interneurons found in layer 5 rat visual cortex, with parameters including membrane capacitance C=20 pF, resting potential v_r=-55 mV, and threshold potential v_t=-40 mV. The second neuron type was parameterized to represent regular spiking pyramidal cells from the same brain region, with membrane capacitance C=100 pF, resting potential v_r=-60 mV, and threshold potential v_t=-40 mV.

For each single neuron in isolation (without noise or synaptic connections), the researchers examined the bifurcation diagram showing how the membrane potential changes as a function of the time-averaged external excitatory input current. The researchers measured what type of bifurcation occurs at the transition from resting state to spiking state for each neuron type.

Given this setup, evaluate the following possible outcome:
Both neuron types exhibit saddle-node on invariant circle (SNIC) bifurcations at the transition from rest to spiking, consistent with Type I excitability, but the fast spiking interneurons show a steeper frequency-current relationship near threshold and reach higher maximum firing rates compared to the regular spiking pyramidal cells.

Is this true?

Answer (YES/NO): NO